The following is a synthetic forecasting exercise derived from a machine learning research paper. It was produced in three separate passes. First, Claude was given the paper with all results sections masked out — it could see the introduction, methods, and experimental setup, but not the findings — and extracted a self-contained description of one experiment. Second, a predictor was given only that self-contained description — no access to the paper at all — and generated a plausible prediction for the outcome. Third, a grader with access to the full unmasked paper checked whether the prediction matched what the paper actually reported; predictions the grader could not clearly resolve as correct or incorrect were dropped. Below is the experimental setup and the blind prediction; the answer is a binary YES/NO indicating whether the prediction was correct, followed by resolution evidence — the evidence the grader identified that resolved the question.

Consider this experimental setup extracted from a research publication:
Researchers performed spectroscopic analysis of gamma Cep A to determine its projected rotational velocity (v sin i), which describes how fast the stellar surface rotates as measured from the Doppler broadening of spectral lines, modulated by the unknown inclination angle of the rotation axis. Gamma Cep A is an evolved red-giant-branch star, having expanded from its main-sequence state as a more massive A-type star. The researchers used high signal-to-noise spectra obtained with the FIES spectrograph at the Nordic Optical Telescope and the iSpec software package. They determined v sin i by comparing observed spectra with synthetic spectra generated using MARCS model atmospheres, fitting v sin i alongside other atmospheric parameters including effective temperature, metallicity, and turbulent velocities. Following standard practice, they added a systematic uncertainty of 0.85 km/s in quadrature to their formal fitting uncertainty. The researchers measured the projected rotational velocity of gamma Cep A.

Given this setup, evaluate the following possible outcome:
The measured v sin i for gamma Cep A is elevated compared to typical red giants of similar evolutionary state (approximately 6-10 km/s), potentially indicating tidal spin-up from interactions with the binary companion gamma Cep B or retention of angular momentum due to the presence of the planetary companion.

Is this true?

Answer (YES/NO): NO